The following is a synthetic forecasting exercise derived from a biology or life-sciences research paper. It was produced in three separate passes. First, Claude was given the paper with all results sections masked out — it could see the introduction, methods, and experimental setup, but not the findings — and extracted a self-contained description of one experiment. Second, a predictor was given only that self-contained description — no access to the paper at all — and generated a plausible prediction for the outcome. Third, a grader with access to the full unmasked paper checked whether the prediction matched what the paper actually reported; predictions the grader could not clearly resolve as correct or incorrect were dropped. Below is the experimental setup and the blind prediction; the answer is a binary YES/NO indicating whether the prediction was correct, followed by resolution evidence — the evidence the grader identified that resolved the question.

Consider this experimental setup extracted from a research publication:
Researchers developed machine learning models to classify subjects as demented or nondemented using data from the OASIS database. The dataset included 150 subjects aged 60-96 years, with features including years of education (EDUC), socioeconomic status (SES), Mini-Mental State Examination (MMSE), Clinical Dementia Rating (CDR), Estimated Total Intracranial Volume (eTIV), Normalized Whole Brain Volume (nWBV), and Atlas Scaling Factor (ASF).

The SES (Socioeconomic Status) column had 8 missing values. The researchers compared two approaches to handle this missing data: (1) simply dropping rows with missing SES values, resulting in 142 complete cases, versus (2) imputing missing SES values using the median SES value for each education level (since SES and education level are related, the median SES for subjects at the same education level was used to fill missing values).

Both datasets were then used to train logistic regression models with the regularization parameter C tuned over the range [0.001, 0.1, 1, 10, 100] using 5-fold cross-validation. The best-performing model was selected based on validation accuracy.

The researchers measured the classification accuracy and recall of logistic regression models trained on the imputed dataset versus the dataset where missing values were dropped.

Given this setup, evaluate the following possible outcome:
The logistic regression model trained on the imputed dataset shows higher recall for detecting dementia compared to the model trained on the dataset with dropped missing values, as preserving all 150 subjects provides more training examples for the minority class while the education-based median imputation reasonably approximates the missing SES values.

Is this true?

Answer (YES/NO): YES